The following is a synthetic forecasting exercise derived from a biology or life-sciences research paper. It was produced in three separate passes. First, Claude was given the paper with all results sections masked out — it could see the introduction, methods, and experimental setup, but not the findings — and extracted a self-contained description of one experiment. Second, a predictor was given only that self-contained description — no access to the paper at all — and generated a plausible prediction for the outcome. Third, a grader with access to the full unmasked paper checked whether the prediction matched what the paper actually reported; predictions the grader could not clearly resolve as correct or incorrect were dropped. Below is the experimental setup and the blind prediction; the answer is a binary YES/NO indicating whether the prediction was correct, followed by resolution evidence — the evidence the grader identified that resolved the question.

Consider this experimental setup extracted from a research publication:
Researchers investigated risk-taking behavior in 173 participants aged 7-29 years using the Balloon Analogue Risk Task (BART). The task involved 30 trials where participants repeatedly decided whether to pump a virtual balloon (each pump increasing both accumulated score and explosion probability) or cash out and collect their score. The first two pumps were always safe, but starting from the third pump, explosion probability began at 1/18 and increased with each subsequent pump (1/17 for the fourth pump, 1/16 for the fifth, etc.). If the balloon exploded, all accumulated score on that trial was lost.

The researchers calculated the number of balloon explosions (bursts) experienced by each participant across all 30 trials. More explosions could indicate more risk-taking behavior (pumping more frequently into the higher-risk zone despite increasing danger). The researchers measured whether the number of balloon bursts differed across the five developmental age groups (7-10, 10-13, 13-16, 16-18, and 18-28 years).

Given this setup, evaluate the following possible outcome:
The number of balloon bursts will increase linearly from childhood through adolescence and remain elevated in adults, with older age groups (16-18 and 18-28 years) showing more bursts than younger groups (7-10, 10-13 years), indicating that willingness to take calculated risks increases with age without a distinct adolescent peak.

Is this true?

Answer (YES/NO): NO